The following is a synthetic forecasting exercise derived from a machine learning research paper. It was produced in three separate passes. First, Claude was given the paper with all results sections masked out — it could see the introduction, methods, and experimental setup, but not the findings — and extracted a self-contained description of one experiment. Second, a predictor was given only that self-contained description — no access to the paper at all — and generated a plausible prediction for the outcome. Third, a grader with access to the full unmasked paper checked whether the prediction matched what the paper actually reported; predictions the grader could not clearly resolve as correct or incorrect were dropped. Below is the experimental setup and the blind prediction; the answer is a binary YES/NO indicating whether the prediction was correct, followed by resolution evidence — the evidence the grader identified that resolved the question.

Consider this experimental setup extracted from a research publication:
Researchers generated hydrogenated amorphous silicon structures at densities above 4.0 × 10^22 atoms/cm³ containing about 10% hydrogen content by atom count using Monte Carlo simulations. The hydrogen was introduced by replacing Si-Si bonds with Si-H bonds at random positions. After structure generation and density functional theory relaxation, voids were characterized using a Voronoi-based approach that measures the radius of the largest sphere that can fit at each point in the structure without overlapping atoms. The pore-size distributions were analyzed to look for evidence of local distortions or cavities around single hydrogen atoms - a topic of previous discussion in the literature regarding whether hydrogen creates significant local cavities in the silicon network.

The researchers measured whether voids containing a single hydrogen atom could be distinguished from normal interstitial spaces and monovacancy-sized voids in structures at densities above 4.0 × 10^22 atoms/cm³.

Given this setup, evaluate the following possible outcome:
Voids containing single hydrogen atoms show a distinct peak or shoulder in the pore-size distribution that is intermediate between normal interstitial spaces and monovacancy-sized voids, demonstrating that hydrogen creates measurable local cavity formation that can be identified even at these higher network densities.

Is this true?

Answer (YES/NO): NO